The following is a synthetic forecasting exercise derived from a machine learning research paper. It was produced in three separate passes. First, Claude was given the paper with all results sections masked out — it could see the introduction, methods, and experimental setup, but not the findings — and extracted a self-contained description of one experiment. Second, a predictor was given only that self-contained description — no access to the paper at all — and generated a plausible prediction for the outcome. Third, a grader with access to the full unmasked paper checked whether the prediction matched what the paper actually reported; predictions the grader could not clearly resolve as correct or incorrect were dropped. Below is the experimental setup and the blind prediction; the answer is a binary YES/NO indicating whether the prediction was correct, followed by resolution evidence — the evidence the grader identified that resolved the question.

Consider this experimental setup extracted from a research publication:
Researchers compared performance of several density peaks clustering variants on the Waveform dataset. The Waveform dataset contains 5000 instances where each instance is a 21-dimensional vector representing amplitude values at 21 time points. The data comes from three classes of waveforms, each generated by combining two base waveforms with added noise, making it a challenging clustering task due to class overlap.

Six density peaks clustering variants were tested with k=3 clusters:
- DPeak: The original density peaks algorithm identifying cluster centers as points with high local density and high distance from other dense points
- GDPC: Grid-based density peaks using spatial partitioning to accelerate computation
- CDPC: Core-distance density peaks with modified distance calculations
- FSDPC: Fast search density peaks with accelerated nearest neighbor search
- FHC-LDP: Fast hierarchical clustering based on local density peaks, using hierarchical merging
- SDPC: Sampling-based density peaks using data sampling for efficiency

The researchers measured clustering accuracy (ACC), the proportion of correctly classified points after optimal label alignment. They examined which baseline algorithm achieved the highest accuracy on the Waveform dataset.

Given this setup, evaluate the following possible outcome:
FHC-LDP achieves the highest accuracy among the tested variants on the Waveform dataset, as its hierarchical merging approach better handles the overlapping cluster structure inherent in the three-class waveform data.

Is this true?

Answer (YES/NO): YES